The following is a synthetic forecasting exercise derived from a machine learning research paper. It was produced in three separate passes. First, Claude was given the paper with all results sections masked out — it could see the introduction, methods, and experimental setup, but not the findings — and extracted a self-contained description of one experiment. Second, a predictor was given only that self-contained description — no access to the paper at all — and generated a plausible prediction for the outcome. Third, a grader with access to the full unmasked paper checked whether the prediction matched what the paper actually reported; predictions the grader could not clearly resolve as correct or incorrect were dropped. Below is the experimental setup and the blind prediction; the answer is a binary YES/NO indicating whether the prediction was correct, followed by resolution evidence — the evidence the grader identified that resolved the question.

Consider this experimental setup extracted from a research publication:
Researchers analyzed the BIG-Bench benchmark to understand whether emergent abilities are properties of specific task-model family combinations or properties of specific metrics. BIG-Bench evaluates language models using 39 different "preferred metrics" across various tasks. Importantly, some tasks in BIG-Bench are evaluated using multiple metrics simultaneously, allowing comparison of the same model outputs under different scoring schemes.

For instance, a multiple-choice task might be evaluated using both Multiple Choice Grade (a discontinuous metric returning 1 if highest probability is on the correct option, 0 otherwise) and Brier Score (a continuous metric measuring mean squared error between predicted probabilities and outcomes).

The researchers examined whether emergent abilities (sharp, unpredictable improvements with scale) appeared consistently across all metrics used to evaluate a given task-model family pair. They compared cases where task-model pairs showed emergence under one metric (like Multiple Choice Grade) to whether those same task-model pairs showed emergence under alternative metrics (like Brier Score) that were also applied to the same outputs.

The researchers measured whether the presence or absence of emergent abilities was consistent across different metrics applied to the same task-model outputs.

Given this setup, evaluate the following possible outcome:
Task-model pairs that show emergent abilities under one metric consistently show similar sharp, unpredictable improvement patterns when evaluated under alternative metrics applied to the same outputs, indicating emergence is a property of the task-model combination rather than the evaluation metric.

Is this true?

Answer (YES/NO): NO